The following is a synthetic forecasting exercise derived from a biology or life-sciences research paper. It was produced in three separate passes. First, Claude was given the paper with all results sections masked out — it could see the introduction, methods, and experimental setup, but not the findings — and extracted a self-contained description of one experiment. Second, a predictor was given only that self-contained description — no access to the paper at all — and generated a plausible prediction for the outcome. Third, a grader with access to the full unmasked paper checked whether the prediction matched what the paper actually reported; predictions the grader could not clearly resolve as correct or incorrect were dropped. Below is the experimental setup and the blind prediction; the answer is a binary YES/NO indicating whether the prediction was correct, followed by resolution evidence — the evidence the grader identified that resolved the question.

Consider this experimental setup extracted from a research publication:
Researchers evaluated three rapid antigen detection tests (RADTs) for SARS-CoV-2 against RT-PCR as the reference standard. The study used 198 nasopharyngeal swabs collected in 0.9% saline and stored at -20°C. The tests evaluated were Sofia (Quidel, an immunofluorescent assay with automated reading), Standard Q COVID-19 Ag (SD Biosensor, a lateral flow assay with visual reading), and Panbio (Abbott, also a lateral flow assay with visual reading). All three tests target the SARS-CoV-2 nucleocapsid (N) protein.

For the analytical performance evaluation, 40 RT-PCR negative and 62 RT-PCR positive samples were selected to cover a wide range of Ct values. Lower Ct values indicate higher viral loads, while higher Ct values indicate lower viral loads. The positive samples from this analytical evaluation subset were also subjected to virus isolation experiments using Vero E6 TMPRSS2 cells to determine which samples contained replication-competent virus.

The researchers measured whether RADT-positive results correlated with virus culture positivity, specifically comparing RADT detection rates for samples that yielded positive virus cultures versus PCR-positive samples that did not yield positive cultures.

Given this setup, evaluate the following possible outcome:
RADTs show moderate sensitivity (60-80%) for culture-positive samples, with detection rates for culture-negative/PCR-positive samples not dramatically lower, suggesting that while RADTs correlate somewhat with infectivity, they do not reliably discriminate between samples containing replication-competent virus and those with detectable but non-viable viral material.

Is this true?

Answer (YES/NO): NO